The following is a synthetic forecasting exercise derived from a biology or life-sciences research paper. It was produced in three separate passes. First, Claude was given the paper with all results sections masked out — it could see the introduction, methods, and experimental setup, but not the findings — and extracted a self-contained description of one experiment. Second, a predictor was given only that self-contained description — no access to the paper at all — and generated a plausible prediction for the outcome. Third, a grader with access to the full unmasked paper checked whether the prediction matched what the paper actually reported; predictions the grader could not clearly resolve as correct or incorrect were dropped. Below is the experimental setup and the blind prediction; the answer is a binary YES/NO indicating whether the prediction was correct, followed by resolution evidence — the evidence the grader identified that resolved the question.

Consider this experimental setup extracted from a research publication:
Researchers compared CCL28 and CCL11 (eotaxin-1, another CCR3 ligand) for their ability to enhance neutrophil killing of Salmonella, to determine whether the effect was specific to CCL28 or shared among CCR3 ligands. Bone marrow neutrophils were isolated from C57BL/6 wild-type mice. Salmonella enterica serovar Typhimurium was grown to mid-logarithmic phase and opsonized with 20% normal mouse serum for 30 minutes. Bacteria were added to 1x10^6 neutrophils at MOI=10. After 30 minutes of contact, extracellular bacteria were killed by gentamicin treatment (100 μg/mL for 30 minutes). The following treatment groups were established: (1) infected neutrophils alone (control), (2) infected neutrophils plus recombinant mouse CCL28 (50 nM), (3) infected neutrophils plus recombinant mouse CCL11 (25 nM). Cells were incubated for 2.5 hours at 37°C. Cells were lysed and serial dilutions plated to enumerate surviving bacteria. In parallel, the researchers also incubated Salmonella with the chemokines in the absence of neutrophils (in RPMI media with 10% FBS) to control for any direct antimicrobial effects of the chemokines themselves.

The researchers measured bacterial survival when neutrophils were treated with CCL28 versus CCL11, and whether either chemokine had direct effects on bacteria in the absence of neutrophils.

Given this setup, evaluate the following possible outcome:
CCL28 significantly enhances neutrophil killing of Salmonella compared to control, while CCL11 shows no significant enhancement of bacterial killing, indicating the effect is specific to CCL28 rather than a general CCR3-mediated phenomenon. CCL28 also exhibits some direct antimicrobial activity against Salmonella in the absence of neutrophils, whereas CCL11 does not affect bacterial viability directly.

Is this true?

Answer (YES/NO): NO